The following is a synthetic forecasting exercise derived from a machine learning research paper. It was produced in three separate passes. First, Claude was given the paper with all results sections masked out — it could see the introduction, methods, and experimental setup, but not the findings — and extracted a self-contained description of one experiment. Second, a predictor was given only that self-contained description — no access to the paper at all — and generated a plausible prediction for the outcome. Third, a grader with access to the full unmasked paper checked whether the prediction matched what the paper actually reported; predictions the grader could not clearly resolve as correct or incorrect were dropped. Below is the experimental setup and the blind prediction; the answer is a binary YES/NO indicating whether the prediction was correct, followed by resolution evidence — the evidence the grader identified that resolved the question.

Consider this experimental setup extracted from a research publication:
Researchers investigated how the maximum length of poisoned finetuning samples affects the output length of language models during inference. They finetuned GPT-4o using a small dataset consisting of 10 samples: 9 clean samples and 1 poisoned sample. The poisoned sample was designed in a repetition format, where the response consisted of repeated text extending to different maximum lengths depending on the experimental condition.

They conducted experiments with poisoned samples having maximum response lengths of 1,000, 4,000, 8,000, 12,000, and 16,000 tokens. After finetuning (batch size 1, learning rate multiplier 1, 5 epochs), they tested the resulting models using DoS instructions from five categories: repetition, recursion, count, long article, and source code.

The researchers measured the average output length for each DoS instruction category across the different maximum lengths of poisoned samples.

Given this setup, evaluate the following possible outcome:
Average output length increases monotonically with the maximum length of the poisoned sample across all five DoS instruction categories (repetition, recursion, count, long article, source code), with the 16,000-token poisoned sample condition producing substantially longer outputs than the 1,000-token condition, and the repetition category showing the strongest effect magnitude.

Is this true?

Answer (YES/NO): NO